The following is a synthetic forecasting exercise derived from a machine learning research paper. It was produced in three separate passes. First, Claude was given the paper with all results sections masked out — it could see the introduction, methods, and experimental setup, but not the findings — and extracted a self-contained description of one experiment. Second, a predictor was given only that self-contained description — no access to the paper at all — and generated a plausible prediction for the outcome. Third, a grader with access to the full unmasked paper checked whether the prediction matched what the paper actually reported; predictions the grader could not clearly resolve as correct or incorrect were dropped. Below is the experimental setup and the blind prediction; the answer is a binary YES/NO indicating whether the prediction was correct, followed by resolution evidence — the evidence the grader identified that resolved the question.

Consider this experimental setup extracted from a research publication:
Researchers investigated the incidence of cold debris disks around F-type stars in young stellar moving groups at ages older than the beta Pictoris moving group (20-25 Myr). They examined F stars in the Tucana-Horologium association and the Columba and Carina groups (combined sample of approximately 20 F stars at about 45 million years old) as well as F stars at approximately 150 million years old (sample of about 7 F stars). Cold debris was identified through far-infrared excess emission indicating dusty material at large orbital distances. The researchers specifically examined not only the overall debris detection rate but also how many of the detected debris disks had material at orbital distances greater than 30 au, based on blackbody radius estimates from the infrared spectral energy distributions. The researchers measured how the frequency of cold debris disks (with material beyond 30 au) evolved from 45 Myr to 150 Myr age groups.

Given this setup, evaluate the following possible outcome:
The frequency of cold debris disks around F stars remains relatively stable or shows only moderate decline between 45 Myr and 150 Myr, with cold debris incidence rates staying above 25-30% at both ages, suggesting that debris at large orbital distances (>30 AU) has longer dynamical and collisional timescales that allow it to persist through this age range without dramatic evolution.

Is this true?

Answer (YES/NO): NO